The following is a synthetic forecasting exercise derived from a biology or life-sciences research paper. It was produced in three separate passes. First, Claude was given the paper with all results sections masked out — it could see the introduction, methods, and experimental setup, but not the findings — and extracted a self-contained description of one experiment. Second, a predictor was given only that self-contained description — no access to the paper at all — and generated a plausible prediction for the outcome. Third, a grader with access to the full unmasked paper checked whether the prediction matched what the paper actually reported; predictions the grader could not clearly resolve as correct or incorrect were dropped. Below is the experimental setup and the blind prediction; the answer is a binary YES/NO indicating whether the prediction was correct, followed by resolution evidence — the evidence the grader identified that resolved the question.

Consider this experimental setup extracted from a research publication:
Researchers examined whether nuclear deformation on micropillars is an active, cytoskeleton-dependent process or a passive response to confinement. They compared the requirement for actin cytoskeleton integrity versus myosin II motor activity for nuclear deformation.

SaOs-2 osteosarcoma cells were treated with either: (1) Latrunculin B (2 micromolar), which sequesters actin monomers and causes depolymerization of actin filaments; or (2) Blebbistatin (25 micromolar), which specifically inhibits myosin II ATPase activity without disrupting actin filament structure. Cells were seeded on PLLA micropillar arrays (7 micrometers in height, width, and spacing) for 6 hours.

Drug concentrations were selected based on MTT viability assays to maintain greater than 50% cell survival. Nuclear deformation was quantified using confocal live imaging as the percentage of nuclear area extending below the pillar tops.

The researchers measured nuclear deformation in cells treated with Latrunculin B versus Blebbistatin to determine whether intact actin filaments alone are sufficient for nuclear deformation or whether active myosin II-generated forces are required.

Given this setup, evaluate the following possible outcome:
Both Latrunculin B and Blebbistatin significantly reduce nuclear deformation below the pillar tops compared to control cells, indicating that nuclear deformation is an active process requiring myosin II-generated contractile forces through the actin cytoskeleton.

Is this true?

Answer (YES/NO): YES